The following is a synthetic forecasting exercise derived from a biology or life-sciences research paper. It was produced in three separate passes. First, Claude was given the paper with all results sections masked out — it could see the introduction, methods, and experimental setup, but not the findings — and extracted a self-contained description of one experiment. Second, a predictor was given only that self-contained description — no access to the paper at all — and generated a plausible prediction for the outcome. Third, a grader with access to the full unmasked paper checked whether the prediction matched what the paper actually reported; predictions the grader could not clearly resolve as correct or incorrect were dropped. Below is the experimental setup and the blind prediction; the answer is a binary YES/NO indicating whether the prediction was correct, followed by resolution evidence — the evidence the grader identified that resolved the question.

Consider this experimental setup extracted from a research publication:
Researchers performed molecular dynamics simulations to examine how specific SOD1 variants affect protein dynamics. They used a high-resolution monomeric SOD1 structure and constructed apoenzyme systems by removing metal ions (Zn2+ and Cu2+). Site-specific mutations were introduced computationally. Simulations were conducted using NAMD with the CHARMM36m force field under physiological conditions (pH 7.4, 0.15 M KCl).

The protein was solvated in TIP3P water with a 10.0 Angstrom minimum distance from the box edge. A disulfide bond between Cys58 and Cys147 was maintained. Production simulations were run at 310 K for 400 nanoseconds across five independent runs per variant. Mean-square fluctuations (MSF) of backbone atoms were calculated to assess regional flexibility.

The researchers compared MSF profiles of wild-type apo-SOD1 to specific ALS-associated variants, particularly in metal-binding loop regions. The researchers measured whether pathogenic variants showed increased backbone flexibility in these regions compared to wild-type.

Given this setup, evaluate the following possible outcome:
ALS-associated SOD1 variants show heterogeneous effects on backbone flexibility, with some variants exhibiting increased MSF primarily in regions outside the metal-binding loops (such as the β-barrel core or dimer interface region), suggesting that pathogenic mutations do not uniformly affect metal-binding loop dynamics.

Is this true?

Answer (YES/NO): NO